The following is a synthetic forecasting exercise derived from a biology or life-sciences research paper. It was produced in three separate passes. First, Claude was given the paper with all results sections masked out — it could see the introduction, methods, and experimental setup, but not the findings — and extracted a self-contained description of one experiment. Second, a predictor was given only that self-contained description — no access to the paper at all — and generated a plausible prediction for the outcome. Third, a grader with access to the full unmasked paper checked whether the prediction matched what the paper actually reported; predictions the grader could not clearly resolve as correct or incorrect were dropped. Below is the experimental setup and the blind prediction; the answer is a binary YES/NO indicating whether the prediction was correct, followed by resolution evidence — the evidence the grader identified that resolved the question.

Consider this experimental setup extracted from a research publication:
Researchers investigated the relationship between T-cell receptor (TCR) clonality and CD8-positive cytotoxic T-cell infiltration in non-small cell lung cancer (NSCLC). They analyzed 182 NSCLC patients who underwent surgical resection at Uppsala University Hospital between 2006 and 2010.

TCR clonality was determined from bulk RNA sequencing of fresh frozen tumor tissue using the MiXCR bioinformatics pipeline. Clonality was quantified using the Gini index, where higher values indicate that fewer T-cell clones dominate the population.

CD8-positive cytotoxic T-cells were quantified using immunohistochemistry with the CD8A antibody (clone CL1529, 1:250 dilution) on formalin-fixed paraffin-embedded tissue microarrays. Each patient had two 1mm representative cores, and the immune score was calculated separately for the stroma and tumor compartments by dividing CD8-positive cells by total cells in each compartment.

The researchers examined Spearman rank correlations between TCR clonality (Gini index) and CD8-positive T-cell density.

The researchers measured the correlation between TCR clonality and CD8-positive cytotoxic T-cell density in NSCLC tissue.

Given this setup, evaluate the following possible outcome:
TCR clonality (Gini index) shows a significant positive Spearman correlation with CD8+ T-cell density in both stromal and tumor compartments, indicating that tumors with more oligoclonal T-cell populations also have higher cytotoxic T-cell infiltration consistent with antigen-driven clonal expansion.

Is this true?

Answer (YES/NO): NO